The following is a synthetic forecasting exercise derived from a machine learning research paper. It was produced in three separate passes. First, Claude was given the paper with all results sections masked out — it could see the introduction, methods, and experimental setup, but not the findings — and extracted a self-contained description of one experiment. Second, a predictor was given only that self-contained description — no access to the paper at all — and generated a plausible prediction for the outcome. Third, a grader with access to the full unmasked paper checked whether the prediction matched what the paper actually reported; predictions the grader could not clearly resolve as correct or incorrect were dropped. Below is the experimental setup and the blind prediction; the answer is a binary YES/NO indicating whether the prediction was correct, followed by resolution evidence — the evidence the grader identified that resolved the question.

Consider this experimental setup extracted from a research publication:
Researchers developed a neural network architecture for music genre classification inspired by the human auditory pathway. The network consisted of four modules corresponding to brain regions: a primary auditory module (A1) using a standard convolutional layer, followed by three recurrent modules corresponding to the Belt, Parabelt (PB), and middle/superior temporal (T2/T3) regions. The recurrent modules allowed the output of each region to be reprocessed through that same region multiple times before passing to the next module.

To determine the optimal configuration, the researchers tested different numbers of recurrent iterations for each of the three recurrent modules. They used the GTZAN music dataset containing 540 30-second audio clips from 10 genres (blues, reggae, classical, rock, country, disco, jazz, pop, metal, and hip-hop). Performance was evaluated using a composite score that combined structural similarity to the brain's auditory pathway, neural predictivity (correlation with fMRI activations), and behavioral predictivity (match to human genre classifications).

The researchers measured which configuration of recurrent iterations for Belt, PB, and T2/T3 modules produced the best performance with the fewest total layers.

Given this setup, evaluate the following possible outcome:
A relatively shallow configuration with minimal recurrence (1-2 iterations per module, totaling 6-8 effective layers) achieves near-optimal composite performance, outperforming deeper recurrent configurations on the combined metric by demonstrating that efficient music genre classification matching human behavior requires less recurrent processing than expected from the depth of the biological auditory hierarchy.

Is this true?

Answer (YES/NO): NO